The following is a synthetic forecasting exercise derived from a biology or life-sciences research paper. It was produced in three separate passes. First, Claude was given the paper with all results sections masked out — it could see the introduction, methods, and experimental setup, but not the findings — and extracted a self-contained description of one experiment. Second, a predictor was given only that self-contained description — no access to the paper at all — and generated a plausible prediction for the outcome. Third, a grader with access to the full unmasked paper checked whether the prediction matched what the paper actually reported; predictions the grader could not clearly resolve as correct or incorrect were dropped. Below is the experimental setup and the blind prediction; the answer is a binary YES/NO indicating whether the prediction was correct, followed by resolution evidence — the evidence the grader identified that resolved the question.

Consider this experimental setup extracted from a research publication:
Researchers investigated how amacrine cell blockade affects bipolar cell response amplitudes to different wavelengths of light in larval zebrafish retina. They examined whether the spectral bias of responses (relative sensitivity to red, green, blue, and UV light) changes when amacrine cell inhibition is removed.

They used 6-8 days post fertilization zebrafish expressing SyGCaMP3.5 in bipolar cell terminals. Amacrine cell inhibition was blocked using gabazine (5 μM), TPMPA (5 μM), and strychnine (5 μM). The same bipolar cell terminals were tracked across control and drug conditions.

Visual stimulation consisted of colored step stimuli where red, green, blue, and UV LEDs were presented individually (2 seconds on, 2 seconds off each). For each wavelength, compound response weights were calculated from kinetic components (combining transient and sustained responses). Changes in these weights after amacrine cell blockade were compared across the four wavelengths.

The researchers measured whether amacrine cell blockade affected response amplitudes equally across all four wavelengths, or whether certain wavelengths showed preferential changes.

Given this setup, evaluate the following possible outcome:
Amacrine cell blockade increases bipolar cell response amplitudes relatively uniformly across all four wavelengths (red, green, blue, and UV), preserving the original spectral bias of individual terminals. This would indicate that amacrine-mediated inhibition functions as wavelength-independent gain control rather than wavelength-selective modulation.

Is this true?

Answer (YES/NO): NO